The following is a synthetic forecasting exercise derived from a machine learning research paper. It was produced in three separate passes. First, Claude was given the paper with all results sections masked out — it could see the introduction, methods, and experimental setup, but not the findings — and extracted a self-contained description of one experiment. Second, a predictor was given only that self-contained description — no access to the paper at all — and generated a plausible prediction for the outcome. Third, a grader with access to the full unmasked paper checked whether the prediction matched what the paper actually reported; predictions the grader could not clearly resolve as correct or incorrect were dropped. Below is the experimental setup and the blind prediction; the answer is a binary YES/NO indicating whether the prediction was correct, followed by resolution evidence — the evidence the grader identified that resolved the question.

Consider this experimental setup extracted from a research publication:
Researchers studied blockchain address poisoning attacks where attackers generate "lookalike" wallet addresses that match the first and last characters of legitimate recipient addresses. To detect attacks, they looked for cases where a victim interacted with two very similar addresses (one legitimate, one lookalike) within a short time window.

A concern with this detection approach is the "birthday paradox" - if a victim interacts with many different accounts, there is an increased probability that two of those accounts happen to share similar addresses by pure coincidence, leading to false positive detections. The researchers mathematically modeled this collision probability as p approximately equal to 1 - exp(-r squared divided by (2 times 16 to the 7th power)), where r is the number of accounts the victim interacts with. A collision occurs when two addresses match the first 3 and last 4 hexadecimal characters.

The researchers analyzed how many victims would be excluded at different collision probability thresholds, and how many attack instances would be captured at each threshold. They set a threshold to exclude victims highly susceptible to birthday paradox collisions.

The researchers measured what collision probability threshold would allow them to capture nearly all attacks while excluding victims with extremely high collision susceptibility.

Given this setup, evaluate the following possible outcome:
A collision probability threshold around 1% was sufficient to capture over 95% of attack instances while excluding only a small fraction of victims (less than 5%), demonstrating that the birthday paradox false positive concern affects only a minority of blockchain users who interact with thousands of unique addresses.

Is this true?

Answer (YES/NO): NO